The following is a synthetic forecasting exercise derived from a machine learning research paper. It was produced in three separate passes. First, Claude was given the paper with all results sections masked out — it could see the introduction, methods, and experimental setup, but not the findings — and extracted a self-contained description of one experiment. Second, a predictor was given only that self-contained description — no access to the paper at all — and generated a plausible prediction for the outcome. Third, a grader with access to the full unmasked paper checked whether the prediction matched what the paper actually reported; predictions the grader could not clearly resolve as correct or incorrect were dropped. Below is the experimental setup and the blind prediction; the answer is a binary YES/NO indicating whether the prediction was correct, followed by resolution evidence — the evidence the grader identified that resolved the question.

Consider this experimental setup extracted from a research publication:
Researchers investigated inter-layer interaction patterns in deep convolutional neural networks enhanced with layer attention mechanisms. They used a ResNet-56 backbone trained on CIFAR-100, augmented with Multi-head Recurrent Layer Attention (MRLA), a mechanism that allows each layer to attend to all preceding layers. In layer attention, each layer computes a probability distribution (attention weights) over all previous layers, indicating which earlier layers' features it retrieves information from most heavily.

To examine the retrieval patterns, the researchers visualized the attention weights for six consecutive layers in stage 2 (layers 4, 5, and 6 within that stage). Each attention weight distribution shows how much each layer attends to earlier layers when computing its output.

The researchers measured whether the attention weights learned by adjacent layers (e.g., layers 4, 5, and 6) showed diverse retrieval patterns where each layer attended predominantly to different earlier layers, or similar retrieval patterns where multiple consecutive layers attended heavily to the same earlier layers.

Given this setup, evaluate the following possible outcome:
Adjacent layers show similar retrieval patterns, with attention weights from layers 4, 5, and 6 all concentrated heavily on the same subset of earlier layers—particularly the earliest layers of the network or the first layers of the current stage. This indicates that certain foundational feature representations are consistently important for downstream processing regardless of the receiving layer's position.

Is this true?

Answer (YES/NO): YES